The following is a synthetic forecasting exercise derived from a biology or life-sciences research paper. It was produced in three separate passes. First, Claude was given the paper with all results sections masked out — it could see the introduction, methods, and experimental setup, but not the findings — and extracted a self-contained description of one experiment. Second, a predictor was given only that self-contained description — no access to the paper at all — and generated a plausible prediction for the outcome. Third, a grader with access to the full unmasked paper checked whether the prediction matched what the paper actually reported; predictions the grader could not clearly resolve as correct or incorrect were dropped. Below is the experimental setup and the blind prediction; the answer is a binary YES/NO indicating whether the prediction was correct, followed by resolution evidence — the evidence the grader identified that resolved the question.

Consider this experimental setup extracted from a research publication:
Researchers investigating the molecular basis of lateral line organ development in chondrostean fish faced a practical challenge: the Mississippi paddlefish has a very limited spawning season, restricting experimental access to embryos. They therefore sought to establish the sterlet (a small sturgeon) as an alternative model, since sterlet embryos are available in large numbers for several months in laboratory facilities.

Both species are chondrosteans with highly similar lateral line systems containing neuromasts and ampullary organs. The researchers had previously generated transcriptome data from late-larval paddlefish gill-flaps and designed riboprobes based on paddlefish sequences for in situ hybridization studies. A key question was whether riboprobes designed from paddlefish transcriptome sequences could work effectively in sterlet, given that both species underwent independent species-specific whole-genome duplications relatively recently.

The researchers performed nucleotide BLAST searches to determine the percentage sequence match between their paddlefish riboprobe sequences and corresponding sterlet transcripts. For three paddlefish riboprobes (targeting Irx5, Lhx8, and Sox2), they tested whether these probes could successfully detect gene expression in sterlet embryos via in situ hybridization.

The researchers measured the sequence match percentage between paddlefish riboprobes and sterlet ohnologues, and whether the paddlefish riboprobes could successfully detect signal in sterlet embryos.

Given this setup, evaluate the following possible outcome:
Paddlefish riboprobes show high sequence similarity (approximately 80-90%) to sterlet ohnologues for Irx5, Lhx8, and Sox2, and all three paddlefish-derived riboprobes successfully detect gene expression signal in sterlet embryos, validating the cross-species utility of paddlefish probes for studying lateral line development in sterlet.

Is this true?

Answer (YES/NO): NO